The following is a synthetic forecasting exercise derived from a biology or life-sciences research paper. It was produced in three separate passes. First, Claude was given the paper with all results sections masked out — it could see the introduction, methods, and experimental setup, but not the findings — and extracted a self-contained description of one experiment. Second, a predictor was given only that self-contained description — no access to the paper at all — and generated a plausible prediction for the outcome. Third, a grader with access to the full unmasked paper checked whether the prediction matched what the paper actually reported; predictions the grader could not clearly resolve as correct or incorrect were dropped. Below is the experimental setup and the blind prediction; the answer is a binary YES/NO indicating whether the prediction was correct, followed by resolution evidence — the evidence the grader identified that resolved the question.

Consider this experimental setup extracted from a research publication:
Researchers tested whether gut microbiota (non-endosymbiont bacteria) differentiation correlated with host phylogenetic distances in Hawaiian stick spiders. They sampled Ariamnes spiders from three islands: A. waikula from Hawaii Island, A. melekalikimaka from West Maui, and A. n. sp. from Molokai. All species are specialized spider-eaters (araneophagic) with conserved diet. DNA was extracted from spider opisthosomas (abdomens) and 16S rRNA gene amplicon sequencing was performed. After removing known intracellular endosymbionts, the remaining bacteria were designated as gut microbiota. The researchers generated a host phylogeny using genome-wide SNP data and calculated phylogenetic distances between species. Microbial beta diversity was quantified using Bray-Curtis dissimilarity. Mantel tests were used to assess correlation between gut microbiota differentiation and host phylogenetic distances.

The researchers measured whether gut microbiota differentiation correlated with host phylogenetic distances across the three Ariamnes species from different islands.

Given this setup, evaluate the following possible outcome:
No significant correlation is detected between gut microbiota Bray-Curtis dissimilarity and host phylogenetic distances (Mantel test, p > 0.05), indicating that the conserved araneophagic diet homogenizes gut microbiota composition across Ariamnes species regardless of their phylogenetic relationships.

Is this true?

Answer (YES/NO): YES